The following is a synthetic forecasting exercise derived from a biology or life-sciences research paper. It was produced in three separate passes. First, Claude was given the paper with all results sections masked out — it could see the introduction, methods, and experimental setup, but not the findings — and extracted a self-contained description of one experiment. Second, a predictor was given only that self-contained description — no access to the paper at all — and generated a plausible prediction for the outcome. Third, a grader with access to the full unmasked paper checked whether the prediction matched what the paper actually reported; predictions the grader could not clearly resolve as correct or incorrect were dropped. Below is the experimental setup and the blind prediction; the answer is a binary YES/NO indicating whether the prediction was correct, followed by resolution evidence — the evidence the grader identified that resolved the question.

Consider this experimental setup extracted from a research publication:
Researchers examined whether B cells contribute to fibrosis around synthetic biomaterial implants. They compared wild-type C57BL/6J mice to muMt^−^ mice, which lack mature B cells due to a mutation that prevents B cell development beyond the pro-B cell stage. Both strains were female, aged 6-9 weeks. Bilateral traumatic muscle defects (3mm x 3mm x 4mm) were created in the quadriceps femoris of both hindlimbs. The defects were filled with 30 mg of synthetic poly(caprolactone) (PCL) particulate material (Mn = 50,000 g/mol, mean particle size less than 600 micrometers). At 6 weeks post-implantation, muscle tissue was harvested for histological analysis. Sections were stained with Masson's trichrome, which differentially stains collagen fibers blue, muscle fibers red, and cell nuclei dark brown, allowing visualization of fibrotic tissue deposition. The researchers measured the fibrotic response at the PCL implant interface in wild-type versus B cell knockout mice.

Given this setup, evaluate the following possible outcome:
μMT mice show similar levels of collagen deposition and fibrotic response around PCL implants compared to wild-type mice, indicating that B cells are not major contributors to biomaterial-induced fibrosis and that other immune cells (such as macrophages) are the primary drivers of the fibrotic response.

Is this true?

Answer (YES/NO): NO